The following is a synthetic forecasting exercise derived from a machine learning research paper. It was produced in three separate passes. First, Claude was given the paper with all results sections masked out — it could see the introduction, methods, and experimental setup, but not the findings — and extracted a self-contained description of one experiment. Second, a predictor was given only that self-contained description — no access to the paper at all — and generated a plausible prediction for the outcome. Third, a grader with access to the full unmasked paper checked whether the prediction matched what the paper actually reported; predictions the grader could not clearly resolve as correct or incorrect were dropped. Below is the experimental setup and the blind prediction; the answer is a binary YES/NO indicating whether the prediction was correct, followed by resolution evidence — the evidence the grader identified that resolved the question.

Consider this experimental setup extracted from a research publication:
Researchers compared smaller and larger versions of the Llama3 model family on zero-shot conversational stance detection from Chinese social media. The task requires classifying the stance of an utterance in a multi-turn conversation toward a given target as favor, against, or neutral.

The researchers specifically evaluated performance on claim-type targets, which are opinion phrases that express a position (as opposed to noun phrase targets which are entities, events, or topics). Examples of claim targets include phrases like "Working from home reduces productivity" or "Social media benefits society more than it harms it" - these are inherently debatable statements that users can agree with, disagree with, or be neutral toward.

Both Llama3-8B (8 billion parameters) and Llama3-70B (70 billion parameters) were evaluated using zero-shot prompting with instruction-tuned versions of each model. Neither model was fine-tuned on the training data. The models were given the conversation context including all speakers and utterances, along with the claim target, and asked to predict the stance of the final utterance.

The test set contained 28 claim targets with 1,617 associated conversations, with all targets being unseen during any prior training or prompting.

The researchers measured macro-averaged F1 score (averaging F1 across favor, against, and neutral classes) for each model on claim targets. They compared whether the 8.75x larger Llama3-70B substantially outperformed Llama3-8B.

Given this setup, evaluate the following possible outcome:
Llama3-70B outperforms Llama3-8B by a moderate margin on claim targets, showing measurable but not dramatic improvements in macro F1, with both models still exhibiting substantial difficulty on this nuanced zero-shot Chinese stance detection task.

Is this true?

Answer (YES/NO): NO